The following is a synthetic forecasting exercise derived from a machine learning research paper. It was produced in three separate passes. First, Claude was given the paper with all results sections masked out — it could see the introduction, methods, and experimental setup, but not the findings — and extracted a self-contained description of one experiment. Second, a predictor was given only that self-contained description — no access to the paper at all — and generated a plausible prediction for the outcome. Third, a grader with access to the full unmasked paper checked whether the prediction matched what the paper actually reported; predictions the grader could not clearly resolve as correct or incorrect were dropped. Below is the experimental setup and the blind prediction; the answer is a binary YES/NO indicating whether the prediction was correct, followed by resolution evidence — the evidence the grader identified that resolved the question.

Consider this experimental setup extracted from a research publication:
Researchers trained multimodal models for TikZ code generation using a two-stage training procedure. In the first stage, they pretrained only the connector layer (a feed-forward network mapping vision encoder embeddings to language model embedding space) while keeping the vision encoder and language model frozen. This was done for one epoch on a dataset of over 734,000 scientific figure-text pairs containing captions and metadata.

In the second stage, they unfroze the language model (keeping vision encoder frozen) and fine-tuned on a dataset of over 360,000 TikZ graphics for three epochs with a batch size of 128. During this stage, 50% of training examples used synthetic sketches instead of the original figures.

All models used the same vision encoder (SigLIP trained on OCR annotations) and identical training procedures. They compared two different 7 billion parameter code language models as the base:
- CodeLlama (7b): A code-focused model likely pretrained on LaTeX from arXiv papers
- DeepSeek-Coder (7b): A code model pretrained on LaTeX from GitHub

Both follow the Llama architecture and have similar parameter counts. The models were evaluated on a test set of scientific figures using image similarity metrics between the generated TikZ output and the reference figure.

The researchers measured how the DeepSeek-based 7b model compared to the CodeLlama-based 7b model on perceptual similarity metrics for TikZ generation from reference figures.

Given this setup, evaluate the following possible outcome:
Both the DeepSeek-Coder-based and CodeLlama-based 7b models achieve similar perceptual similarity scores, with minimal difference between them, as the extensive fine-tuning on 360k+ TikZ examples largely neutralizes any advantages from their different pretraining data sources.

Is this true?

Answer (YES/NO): NO